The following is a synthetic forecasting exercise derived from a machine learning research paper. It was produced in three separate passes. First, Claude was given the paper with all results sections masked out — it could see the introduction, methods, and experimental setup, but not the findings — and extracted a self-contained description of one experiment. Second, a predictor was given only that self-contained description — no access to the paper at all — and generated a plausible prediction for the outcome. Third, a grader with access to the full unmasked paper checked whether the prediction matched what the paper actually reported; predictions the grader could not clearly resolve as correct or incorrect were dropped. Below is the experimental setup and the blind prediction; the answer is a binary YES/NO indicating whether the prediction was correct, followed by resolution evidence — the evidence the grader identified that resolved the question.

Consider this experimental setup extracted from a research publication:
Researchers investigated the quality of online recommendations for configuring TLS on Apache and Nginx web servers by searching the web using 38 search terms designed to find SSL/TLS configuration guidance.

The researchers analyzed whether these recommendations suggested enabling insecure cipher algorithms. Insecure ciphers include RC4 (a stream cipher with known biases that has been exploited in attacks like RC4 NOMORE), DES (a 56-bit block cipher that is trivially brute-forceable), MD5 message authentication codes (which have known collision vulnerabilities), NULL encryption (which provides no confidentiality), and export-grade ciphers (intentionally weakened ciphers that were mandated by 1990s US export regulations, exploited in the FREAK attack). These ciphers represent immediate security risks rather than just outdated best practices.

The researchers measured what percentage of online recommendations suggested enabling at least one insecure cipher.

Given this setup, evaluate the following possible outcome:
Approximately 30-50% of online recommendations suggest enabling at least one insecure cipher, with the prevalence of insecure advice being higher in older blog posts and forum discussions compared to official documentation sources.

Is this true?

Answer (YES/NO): NO